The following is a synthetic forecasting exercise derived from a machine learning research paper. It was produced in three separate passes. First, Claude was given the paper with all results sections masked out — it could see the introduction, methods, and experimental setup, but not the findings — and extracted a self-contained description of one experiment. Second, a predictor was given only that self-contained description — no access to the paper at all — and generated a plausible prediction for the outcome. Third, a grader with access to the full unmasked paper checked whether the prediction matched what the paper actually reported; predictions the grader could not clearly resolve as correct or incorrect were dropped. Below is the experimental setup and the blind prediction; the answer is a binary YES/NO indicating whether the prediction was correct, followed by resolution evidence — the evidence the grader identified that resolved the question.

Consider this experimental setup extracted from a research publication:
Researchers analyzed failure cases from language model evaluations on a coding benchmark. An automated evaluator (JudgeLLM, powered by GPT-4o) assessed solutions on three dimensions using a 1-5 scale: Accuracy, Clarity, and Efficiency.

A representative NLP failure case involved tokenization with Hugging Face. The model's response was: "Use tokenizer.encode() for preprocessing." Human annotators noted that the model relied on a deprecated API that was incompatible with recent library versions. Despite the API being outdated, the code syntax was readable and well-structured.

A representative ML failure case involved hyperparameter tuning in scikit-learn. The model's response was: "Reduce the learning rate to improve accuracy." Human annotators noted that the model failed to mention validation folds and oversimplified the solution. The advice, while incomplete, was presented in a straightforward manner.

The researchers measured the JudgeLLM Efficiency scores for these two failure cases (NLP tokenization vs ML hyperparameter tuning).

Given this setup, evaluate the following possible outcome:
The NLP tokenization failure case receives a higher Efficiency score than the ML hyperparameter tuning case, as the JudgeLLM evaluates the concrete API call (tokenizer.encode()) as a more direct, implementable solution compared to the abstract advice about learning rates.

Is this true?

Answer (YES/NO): NO